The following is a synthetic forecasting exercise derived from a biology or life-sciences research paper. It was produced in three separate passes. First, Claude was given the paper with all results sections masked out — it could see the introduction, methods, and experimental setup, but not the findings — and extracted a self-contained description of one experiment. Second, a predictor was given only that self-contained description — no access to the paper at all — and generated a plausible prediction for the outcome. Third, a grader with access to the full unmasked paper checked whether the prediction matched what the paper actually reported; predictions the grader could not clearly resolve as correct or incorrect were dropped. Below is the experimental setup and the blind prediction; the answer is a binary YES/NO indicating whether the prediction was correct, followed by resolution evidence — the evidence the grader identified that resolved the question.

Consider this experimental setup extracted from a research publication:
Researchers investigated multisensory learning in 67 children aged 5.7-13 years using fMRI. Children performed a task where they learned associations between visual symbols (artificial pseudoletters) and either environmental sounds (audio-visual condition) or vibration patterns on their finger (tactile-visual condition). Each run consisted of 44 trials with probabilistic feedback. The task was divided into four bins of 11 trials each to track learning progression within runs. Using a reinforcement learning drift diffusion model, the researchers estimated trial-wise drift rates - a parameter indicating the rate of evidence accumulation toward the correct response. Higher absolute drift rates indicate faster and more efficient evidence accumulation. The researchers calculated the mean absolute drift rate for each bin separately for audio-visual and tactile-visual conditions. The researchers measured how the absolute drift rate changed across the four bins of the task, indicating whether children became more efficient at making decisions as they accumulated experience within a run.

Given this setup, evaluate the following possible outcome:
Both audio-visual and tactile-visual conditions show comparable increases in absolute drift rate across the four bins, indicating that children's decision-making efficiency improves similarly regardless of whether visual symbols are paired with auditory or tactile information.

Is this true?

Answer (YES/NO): NO